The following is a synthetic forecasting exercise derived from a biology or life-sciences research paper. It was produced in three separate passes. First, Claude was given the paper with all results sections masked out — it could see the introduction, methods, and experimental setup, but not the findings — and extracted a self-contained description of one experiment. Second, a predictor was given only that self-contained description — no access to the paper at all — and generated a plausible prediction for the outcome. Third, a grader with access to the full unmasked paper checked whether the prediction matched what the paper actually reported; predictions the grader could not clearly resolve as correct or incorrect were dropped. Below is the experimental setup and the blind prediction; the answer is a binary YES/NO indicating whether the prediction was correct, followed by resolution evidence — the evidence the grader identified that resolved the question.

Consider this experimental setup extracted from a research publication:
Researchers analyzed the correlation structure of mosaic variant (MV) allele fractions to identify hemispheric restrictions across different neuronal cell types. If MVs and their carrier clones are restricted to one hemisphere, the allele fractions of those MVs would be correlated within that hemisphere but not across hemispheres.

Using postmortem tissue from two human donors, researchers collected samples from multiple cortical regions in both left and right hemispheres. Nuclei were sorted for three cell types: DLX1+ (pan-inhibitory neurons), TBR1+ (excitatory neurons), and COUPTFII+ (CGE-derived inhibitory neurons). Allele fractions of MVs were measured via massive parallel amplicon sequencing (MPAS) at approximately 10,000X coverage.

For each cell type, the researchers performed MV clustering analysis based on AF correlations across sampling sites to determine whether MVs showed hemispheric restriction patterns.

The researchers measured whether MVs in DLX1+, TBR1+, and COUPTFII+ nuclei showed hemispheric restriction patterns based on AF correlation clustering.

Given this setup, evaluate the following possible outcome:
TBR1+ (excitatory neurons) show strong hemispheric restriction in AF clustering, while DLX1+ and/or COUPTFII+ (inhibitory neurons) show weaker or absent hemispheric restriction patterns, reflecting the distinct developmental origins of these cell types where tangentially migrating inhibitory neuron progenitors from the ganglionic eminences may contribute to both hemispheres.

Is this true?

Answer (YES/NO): NO